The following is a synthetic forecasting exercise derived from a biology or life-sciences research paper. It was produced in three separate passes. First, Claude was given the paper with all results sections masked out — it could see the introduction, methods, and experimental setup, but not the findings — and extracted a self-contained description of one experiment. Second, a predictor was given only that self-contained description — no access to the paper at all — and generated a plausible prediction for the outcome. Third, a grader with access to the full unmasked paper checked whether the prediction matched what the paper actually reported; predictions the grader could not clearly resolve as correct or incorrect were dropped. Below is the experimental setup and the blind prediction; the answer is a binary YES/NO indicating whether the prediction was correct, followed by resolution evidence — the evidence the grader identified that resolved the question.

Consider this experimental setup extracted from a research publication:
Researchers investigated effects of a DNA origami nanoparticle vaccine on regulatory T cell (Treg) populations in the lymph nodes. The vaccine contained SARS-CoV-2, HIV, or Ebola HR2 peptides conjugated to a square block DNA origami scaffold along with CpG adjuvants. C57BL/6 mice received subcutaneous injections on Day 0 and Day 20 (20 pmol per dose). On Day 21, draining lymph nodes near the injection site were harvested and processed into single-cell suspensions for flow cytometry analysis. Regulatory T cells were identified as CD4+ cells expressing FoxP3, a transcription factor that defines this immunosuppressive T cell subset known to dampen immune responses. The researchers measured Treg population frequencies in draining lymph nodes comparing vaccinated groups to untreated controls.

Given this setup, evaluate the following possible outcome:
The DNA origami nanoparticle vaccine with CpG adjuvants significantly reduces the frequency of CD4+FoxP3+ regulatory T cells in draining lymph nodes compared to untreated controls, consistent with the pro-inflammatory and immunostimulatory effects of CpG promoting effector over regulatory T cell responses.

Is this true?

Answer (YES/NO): YES